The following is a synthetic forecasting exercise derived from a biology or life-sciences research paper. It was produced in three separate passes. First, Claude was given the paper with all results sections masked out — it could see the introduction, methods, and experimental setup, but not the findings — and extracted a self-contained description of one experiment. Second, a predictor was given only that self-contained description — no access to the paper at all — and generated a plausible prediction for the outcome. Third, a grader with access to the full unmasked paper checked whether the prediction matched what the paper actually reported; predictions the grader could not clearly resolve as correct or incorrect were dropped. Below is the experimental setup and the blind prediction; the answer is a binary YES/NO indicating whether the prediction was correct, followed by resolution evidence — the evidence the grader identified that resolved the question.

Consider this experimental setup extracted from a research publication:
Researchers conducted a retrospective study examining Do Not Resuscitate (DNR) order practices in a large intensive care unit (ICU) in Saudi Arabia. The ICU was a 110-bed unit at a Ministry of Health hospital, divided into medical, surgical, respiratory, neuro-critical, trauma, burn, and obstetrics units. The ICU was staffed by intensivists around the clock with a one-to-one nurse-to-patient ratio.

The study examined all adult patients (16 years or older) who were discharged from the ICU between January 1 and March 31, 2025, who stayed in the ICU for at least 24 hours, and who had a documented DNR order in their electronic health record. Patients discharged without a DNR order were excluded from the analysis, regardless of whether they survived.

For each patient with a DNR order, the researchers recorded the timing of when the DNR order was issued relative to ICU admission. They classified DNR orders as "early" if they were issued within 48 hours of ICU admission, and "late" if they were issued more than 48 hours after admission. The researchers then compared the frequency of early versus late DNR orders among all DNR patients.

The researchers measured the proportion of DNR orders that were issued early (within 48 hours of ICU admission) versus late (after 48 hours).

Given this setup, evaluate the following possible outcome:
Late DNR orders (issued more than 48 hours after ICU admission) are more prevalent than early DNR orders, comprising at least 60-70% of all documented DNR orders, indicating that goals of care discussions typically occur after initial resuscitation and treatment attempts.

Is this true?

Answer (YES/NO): YES